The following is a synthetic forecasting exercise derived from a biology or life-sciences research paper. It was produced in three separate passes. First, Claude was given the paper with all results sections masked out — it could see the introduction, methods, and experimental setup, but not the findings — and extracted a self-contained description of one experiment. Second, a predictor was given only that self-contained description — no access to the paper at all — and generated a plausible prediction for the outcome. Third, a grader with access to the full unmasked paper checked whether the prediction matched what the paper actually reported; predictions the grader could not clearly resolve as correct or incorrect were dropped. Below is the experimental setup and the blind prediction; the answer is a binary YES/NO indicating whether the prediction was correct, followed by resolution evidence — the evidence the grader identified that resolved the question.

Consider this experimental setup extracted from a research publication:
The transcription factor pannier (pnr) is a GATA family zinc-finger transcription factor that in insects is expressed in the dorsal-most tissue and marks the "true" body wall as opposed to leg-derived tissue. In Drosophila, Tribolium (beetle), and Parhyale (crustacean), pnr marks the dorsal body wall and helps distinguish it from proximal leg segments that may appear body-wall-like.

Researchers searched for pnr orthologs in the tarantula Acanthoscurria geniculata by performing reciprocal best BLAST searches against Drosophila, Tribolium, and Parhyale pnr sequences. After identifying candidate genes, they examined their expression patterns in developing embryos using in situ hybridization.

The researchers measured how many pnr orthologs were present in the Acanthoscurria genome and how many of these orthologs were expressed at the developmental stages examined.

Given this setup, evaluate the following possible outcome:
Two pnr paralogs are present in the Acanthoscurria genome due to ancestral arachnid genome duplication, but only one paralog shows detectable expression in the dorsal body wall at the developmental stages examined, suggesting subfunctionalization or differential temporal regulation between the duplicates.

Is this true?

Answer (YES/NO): NO